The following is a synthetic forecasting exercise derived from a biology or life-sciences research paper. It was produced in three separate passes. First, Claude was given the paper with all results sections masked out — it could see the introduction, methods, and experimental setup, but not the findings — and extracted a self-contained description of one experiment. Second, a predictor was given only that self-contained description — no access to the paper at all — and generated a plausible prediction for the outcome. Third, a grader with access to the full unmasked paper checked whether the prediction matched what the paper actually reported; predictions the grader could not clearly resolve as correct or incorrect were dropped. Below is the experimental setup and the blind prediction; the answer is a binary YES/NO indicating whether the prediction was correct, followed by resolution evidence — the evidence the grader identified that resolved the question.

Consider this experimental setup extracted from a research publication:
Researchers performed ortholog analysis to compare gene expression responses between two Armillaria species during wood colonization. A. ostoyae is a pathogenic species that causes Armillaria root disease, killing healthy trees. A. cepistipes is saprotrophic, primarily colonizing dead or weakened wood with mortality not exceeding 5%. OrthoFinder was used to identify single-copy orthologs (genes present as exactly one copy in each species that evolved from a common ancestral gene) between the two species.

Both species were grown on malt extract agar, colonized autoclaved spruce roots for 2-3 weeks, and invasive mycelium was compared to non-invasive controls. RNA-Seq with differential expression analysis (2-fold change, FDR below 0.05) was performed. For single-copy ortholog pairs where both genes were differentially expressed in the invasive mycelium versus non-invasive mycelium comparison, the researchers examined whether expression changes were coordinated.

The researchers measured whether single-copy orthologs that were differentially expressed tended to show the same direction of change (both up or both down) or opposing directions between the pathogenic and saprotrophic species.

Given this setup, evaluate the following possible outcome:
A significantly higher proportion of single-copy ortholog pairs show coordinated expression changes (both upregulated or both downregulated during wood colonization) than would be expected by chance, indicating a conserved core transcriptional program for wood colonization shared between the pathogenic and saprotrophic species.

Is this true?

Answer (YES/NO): YES